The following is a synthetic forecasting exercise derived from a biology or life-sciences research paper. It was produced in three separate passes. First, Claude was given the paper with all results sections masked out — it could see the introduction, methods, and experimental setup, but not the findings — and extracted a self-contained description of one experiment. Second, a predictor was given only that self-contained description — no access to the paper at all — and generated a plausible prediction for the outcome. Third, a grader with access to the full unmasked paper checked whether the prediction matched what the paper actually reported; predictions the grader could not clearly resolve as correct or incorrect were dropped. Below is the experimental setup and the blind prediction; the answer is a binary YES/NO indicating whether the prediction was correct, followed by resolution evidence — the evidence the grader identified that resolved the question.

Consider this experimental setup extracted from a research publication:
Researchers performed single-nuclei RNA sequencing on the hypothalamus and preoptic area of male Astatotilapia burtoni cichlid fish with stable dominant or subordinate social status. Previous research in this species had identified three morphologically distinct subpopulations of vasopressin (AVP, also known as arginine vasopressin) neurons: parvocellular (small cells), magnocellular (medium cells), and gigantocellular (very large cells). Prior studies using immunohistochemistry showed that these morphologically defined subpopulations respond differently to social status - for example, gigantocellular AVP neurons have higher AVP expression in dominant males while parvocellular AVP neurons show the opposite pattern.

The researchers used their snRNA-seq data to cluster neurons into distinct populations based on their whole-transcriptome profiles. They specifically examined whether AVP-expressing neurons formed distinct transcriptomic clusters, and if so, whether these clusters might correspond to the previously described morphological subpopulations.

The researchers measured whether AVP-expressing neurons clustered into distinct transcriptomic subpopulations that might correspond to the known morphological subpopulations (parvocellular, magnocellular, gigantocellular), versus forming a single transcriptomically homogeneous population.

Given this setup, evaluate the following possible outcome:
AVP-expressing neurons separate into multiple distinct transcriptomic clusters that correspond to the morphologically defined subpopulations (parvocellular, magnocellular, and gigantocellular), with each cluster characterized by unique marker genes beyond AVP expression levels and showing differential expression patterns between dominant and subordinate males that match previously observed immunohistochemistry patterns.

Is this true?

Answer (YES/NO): NO